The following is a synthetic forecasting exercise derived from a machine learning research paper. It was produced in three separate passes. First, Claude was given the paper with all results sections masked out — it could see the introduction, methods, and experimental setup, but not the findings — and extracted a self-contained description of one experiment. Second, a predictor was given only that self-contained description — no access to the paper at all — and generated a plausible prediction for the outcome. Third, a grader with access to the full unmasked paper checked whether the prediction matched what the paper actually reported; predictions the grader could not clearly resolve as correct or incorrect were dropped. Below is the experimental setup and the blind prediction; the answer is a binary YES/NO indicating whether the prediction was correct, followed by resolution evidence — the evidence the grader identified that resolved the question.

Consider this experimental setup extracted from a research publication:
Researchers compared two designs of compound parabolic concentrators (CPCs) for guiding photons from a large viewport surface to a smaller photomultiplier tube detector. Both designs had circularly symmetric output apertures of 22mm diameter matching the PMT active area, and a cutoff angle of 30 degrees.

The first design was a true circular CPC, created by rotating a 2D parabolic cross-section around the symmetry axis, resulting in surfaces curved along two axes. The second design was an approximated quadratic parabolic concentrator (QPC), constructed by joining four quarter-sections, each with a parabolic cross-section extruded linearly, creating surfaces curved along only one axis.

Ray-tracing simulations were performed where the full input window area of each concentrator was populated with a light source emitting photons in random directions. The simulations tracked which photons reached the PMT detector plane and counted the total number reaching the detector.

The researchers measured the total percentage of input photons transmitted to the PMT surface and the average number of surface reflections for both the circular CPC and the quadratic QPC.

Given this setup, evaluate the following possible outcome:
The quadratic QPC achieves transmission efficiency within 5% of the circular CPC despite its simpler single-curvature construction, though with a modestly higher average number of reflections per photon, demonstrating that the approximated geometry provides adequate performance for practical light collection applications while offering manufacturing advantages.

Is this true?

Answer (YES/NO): NO